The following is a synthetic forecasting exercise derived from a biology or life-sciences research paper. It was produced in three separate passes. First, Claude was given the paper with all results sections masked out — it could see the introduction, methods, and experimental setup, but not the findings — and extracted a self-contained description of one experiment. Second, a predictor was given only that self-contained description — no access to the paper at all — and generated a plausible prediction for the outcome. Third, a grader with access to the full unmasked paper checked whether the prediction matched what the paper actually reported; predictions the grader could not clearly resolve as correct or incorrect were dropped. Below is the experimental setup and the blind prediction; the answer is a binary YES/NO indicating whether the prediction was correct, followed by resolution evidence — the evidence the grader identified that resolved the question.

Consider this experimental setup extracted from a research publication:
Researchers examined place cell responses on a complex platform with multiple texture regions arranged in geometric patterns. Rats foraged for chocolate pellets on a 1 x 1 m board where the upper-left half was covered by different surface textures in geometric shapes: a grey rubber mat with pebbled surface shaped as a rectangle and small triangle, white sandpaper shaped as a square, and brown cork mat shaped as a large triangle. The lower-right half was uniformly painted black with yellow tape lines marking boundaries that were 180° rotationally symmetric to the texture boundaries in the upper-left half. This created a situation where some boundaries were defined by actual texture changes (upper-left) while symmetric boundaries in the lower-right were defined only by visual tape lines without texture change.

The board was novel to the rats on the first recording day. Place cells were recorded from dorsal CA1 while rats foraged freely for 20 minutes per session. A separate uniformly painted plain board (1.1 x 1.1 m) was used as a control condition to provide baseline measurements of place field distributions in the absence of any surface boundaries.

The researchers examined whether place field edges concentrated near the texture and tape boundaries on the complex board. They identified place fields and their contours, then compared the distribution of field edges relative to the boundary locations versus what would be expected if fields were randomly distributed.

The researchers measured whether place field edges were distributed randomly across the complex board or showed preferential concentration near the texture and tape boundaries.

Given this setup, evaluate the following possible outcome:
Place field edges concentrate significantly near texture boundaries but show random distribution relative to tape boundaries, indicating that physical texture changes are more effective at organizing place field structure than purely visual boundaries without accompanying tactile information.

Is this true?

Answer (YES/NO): NO